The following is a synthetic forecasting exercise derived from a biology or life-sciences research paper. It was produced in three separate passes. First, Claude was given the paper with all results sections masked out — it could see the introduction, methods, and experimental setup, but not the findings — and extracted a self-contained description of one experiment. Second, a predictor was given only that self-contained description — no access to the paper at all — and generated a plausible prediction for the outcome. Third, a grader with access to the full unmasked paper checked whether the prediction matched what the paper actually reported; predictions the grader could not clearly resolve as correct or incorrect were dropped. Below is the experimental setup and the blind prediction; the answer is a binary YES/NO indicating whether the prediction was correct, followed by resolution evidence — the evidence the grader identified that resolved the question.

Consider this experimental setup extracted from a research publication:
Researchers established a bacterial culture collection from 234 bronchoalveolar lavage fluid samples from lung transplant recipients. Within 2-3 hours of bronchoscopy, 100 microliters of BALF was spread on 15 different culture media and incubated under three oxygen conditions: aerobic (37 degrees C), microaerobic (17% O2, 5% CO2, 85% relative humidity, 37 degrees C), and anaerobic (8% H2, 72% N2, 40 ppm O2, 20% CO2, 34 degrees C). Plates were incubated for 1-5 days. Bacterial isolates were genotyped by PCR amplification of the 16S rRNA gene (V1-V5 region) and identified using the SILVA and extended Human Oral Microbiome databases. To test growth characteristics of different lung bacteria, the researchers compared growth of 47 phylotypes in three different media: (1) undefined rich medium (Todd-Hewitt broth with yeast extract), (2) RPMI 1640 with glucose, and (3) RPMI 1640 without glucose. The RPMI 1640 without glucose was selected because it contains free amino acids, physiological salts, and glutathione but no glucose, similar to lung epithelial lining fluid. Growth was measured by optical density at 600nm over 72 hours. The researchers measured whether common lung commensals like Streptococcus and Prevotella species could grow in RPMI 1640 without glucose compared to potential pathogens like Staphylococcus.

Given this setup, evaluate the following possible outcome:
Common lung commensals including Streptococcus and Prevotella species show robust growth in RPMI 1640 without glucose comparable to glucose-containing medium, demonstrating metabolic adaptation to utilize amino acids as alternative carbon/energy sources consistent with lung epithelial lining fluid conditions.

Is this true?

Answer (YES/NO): NO